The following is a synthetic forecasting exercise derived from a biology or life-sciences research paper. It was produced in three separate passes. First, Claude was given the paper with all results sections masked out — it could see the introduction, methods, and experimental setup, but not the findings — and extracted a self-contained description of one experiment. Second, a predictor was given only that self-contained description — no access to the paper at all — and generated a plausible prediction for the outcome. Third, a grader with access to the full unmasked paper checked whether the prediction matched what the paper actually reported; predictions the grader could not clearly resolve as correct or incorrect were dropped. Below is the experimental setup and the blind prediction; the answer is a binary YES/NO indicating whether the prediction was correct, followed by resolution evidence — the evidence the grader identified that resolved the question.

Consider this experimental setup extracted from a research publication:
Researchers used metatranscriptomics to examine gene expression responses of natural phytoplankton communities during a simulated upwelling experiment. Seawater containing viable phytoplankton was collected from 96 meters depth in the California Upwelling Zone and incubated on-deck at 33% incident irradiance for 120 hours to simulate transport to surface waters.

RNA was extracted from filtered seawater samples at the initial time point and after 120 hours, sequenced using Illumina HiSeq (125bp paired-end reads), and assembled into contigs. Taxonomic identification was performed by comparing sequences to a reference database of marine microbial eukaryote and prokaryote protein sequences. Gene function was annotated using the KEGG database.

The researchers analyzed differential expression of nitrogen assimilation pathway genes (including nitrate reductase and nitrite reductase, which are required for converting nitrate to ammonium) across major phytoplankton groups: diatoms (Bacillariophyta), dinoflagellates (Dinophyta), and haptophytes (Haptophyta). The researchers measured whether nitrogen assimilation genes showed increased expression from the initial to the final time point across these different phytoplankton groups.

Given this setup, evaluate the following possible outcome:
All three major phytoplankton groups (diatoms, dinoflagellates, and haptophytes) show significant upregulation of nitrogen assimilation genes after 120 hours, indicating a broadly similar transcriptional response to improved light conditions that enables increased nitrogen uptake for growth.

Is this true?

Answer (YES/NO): NO